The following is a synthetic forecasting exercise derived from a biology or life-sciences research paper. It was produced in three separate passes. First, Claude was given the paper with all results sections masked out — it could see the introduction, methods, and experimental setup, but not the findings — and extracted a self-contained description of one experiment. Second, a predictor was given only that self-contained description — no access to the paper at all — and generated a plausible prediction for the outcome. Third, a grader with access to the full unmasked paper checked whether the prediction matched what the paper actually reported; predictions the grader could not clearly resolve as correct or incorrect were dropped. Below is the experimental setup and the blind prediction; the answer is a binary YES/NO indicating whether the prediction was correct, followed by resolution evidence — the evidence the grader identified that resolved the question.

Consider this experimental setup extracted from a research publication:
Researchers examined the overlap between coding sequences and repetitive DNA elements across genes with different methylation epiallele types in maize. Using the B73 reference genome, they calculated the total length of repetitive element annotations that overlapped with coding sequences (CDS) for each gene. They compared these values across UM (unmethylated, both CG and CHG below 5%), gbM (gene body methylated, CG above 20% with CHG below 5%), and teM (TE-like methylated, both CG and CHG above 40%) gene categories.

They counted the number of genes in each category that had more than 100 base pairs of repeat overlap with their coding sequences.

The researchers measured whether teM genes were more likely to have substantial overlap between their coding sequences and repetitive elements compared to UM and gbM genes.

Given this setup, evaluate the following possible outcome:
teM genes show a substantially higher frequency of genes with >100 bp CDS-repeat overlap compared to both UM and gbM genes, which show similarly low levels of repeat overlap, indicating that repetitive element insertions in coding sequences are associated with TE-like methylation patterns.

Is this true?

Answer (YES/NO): YES